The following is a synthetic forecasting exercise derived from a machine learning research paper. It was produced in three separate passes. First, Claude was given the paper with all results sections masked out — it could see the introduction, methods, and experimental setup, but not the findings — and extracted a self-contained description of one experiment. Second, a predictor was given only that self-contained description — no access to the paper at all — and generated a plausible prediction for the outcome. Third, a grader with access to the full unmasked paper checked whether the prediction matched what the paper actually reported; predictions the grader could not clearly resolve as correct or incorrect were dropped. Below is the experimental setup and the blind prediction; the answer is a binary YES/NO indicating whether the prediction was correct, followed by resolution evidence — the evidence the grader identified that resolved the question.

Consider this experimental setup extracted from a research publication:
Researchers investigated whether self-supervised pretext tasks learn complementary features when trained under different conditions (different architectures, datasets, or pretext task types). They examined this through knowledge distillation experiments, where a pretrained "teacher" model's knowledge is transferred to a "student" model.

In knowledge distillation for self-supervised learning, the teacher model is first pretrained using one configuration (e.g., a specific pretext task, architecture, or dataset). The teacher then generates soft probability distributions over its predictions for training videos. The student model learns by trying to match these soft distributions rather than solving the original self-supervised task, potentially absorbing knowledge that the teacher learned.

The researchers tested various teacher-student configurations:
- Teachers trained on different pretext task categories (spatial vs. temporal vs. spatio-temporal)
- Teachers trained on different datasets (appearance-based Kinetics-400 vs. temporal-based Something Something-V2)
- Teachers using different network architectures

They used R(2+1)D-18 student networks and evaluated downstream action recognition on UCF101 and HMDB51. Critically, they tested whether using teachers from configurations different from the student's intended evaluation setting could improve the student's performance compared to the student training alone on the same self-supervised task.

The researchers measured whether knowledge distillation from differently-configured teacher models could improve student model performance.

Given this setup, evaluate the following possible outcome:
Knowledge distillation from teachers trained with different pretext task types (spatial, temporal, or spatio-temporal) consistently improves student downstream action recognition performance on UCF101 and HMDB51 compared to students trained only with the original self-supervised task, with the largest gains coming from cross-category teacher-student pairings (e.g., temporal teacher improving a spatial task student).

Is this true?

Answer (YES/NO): NO